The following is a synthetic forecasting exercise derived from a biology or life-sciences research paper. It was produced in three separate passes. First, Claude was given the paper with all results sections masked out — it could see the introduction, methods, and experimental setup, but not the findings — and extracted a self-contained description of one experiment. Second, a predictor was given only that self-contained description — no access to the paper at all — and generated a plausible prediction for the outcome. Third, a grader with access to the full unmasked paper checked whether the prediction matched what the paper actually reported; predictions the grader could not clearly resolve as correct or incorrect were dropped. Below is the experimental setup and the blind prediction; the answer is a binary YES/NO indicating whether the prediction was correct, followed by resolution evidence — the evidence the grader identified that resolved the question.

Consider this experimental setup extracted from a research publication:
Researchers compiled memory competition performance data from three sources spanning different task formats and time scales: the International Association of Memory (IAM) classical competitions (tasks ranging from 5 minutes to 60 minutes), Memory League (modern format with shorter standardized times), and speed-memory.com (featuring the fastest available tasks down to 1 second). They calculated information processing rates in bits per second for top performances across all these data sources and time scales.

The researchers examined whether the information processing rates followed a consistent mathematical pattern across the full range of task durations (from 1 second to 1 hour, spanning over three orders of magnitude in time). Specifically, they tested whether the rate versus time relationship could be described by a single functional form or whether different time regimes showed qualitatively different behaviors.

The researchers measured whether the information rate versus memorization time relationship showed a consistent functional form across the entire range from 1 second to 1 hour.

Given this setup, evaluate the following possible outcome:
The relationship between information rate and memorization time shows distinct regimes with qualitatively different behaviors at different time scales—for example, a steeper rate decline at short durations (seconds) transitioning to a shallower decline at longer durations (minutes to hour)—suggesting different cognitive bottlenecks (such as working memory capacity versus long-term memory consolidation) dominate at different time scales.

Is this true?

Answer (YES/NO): NO